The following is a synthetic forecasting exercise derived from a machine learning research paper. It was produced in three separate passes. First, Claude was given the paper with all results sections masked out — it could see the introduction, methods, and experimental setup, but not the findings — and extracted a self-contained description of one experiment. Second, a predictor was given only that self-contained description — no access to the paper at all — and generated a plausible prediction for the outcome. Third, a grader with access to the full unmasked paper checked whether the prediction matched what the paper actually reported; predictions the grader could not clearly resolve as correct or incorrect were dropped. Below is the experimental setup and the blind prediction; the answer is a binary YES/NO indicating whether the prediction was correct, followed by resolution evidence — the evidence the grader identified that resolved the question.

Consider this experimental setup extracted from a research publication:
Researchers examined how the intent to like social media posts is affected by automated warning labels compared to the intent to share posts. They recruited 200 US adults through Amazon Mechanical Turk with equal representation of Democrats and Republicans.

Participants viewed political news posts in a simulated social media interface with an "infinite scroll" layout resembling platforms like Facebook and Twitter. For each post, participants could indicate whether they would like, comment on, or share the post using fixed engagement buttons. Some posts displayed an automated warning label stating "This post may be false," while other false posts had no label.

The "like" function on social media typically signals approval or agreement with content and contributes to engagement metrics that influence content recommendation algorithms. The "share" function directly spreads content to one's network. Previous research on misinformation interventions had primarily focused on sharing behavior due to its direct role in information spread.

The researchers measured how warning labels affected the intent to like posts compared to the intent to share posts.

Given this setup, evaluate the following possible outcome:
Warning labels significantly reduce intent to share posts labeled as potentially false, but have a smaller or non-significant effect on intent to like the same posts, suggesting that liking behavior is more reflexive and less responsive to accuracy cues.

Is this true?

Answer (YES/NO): NO